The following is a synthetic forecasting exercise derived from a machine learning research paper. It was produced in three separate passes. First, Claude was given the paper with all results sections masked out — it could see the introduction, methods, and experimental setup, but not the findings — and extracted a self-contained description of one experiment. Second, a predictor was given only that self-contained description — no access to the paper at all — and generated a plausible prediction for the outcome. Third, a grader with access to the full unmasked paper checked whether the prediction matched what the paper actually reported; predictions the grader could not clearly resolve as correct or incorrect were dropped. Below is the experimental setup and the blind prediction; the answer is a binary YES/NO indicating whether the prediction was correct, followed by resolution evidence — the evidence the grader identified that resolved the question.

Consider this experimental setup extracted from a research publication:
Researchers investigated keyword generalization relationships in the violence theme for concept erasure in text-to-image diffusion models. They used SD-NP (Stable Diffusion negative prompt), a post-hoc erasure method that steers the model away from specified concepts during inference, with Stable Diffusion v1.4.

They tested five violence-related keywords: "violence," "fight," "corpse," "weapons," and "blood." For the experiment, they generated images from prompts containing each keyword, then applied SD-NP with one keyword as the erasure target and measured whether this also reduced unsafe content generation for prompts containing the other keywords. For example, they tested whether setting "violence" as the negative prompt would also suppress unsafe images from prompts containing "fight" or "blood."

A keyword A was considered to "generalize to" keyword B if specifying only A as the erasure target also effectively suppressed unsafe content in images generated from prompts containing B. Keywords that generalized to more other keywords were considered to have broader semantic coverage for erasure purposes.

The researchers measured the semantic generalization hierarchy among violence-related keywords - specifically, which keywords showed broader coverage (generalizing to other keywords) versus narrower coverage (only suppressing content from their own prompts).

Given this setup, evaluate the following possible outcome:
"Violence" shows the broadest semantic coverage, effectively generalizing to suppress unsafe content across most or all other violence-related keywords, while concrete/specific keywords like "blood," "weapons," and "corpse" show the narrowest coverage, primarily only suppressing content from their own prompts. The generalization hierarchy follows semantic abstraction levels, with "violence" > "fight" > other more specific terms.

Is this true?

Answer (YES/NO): NO